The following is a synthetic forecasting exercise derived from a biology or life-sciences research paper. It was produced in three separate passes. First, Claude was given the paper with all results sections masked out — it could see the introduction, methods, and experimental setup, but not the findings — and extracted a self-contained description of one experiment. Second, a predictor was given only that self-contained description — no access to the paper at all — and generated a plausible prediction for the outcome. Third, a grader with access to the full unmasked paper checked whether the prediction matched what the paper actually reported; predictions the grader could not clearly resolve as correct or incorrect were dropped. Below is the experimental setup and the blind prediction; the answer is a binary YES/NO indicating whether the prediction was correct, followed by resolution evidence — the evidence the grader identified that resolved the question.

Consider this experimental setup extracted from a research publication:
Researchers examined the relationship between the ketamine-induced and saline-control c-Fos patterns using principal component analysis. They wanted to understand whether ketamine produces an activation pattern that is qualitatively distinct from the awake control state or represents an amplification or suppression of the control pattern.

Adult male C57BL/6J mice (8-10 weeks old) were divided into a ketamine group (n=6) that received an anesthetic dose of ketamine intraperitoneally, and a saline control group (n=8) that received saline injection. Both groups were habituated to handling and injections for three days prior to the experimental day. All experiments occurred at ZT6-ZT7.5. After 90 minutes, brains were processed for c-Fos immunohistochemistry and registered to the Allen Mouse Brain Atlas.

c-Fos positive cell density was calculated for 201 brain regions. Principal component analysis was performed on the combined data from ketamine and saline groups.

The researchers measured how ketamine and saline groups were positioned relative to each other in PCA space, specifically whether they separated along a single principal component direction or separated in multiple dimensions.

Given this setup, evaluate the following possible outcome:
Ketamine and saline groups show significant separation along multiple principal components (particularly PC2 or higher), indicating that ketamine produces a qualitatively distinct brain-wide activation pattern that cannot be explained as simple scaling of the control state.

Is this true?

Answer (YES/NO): NO